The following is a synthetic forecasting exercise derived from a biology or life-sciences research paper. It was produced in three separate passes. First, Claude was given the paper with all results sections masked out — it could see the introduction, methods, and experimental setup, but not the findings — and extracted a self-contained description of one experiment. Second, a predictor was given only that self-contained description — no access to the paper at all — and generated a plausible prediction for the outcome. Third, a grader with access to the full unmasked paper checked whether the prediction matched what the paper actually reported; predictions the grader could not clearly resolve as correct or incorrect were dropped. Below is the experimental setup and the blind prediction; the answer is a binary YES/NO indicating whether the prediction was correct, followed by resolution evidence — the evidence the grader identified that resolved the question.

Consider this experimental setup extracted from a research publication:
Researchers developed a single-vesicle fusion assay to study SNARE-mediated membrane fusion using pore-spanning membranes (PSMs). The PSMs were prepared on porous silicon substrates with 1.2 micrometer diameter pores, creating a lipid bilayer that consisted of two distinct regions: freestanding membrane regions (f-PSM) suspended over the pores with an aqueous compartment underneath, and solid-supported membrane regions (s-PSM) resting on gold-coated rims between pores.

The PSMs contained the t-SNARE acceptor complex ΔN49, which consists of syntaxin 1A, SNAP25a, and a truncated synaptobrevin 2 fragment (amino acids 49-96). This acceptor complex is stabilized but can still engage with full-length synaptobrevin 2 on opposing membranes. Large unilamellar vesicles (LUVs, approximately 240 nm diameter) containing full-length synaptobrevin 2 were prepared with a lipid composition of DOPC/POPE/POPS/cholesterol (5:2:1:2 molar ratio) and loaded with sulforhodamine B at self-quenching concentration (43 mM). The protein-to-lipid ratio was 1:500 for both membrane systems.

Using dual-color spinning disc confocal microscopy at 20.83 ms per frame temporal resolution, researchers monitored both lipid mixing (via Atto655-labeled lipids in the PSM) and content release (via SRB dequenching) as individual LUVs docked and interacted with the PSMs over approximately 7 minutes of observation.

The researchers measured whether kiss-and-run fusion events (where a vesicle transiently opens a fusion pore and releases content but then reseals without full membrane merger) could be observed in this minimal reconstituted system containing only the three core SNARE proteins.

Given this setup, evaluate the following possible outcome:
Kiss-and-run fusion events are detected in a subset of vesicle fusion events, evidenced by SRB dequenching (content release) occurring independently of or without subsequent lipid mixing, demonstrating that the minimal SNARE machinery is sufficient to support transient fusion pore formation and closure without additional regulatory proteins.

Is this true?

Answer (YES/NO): NO